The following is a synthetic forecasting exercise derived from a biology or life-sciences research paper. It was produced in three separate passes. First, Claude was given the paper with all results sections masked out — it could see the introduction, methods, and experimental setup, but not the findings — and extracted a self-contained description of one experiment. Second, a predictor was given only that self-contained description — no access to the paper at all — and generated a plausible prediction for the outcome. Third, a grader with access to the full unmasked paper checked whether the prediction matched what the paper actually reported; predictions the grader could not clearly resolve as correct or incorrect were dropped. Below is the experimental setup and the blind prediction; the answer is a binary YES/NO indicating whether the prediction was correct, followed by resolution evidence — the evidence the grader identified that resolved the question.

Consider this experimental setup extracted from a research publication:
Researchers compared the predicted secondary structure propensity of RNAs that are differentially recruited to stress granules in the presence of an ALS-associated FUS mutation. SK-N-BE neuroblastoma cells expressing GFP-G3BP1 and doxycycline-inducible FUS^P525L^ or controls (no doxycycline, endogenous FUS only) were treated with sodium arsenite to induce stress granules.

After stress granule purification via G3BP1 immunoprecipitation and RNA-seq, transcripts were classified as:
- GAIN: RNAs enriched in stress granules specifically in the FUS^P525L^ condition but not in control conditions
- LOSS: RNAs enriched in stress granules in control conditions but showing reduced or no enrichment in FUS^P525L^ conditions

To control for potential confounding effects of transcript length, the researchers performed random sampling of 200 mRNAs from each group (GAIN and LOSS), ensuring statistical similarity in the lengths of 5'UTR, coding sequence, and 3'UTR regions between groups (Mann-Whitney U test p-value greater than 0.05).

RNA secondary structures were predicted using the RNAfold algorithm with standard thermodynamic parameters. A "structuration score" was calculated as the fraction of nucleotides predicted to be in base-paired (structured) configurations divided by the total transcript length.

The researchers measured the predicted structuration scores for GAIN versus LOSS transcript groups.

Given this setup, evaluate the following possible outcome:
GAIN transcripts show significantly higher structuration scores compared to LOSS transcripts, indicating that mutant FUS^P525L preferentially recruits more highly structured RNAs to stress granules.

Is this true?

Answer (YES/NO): NO